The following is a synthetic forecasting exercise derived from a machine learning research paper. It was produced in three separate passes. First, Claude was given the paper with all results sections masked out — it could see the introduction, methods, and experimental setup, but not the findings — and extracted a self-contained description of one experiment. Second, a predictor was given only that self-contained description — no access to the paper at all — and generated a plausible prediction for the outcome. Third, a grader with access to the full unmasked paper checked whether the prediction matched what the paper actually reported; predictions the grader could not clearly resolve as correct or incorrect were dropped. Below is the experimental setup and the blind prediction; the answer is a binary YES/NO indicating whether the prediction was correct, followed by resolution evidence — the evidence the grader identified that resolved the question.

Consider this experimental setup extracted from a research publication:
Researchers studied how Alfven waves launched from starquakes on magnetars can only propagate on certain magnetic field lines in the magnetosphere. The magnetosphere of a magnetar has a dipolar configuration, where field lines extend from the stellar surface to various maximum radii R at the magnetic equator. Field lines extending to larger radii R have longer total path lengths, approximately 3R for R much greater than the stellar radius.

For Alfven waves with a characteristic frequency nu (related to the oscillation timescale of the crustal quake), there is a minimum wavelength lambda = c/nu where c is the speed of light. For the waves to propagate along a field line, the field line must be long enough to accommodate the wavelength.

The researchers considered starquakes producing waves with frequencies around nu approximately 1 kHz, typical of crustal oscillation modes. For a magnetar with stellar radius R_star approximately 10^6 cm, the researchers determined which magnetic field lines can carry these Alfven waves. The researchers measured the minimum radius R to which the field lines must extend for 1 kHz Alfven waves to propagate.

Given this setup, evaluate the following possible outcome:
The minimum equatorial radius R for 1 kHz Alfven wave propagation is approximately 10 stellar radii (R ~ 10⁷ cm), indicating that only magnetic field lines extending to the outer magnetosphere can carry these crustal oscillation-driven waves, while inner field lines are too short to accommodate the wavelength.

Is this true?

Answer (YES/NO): YES